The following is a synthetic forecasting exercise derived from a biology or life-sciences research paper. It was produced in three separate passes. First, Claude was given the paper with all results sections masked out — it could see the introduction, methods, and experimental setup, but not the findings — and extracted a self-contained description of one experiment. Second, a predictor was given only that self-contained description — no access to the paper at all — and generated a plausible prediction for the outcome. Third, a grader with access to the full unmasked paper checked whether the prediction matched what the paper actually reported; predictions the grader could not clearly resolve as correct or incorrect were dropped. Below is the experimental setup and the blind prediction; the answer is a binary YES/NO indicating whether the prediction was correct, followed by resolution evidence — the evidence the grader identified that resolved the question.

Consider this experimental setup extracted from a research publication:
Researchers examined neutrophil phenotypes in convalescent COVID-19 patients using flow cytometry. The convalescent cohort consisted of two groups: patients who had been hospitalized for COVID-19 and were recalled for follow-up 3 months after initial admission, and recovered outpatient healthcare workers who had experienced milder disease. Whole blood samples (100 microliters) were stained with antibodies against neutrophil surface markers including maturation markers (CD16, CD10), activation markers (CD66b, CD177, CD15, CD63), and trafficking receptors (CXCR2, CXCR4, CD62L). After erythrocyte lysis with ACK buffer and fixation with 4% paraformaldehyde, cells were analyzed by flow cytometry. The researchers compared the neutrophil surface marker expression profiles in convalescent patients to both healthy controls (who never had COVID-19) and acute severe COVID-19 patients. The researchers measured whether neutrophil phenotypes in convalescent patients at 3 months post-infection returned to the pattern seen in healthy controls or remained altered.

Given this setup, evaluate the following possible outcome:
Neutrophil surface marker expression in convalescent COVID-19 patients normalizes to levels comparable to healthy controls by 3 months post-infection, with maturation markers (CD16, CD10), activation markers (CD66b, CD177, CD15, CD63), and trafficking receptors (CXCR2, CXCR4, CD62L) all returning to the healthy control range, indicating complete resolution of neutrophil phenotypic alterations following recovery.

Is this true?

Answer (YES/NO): NO